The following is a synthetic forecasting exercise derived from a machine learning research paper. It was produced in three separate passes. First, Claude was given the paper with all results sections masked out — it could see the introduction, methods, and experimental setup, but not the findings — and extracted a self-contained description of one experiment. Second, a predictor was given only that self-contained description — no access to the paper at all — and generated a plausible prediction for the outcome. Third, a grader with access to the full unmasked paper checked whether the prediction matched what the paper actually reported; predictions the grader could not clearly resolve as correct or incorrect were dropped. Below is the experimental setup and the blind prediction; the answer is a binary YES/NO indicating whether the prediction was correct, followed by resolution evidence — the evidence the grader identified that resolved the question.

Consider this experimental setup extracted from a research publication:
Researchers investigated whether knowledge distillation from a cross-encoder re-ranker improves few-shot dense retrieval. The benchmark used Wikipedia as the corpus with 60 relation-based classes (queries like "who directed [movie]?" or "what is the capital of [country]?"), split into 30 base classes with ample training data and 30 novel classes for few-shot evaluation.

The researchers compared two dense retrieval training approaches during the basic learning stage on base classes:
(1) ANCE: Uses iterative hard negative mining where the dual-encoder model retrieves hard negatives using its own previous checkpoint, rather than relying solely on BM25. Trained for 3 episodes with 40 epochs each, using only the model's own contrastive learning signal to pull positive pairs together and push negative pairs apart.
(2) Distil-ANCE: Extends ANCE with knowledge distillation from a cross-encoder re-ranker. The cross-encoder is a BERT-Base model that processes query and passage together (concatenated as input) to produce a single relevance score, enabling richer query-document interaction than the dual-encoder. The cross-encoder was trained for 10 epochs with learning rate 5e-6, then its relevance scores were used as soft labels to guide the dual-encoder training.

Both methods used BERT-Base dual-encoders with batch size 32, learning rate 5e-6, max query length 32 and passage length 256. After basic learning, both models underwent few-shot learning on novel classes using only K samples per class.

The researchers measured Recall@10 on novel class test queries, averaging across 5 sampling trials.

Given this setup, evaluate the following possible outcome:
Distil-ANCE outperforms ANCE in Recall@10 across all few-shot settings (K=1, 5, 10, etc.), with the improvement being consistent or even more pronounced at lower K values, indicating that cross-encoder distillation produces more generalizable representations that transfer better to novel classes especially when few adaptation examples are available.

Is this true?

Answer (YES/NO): NO